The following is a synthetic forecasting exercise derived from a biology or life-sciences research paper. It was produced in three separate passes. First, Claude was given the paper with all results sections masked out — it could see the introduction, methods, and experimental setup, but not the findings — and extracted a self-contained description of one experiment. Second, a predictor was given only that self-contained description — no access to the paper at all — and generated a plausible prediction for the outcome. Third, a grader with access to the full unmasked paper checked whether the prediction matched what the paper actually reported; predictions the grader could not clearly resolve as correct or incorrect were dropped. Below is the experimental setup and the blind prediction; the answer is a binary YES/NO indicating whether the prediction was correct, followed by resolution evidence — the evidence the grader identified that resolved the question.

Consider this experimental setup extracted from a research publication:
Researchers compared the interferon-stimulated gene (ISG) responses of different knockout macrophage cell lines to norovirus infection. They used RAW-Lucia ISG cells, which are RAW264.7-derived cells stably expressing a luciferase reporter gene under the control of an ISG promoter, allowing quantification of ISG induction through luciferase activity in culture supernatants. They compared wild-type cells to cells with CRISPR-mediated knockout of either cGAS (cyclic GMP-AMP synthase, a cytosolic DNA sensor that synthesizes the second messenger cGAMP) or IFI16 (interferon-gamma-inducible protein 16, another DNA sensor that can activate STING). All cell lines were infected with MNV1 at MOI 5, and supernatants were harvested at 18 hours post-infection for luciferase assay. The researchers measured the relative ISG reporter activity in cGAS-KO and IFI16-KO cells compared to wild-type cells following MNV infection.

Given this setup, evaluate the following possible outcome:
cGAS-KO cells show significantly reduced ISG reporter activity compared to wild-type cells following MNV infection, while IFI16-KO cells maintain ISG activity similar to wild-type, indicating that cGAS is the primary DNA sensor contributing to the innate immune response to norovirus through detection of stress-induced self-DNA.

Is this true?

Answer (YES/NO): NO